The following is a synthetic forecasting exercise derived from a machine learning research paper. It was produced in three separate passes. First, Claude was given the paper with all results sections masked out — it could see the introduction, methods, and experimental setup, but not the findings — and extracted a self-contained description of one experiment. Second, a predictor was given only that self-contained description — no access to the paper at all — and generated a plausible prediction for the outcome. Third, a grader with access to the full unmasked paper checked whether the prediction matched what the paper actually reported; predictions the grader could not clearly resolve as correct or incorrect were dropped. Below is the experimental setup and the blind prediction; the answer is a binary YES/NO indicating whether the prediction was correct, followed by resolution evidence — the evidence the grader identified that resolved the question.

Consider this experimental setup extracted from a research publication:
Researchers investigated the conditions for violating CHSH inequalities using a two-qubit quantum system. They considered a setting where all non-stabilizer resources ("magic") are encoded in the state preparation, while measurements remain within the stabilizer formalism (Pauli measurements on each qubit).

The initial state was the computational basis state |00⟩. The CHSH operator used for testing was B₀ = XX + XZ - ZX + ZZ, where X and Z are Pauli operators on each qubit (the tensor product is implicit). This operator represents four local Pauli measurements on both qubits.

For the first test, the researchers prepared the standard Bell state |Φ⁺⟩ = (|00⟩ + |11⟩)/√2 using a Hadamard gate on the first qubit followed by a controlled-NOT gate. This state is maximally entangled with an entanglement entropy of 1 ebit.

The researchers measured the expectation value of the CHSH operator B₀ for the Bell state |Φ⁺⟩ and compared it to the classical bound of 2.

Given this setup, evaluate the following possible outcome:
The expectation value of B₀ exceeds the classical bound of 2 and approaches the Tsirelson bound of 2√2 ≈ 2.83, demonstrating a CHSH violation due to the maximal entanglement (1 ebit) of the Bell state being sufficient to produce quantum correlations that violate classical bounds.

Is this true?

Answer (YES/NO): NO